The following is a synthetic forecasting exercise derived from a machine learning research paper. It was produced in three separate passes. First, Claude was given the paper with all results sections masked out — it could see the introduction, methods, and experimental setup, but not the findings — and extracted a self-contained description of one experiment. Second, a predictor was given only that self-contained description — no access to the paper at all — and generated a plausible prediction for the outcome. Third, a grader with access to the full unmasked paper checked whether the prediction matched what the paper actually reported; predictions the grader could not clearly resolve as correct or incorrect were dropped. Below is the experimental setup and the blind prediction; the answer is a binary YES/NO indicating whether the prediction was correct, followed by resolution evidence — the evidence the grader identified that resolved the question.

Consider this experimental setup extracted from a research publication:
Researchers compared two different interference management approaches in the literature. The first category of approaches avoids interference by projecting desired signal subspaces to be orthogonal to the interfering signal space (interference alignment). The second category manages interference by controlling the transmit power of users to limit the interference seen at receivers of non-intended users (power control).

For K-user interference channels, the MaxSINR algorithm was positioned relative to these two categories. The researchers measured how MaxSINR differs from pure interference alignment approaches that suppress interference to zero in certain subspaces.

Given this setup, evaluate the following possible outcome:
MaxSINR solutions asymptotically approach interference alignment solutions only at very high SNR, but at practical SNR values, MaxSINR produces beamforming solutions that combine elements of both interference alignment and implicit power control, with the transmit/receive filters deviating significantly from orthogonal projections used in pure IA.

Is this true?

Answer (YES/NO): NO